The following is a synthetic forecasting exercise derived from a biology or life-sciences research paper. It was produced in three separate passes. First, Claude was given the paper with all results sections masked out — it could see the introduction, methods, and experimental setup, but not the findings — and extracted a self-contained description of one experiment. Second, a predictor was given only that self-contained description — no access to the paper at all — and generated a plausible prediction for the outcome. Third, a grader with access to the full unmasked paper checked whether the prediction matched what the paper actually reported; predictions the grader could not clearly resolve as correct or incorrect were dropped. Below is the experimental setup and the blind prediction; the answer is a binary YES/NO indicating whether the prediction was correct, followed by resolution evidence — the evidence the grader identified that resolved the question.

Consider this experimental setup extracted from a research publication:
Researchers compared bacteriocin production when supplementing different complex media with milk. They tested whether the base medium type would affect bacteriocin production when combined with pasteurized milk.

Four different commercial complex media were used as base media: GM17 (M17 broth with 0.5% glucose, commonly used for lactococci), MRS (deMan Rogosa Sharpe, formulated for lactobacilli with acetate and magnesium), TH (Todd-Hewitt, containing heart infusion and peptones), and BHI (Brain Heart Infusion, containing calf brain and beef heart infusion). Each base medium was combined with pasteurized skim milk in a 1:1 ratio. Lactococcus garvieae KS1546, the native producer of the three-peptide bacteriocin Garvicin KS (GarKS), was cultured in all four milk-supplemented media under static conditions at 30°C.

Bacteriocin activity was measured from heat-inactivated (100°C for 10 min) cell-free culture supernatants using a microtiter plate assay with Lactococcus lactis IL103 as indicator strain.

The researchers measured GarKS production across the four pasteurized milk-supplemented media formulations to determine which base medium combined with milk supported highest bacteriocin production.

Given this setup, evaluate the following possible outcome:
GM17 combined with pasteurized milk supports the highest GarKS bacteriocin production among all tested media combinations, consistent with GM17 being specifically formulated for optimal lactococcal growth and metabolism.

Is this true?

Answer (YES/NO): NO